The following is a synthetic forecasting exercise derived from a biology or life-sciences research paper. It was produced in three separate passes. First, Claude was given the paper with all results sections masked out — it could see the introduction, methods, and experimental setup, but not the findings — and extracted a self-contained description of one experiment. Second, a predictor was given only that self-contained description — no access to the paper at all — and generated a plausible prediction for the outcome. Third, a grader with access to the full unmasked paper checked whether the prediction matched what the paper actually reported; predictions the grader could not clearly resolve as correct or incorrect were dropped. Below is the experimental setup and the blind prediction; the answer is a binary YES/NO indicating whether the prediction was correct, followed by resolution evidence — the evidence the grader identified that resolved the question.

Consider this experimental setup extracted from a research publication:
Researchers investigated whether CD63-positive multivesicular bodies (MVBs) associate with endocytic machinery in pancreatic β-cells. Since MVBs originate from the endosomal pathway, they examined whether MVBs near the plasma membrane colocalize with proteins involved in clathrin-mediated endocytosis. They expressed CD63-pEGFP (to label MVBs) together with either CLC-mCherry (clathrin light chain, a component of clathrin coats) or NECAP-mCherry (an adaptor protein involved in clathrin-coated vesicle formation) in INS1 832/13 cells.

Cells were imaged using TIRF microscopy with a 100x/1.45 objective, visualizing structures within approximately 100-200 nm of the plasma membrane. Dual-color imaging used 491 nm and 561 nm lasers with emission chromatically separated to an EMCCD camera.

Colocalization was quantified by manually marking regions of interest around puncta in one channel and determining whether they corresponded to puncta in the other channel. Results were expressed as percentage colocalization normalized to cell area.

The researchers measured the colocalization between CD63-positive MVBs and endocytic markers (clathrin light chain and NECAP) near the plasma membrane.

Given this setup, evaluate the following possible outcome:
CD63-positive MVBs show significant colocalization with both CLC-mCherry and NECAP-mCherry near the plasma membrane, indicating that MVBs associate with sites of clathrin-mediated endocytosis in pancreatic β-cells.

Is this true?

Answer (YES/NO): YES